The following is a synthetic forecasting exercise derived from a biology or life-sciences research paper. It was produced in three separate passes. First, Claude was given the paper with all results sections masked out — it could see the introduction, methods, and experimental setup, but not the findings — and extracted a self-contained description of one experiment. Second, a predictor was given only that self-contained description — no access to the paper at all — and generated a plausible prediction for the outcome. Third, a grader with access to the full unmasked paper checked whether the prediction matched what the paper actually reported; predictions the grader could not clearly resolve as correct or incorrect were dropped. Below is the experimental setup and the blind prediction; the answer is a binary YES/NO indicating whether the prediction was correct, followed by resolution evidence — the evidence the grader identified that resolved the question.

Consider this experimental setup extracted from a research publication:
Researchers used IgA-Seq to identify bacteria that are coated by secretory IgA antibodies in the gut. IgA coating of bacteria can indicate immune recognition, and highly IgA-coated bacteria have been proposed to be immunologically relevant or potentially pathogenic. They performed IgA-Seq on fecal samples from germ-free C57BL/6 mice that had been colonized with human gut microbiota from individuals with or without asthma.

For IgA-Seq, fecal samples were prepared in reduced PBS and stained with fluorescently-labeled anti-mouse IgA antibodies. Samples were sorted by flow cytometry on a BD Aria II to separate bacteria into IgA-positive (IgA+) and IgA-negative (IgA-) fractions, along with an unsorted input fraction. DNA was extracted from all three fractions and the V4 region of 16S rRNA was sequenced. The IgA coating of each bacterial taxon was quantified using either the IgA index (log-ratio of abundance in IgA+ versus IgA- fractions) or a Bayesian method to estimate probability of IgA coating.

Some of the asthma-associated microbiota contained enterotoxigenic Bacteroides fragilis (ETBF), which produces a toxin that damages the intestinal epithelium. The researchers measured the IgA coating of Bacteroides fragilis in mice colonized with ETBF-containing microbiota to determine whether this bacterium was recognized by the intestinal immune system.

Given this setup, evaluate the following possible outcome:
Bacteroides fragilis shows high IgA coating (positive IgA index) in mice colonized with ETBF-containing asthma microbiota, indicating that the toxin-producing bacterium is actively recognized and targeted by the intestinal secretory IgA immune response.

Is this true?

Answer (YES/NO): YES